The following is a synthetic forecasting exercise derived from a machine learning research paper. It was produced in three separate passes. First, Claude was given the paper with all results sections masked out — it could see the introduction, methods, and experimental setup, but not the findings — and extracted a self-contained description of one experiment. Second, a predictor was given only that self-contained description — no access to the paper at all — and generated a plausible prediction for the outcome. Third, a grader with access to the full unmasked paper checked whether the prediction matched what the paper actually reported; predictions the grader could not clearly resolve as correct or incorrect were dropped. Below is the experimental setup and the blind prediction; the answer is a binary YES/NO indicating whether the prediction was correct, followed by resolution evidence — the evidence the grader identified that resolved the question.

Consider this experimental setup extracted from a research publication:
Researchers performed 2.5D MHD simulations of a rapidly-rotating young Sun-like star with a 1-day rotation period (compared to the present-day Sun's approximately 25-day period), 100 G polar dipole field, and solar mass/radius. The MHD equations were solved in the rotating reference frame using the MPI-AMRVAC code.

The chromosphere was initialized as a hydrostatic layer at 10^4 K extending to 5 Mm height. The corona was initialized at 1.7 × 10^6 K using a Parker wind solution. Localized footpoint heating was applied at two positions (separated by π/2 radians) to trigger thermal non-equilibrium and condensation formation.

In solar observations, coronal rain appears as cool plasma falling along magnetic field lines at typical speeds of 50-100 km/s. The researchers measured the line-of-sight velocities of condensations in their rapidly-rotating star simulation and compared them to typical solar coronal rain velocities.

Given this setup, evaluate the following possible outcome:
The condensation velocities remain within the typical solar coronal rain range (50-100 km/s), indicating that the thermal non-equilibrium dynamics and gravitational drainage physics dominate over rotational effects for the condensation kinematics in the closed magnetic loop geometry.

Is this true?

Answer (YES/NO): NO